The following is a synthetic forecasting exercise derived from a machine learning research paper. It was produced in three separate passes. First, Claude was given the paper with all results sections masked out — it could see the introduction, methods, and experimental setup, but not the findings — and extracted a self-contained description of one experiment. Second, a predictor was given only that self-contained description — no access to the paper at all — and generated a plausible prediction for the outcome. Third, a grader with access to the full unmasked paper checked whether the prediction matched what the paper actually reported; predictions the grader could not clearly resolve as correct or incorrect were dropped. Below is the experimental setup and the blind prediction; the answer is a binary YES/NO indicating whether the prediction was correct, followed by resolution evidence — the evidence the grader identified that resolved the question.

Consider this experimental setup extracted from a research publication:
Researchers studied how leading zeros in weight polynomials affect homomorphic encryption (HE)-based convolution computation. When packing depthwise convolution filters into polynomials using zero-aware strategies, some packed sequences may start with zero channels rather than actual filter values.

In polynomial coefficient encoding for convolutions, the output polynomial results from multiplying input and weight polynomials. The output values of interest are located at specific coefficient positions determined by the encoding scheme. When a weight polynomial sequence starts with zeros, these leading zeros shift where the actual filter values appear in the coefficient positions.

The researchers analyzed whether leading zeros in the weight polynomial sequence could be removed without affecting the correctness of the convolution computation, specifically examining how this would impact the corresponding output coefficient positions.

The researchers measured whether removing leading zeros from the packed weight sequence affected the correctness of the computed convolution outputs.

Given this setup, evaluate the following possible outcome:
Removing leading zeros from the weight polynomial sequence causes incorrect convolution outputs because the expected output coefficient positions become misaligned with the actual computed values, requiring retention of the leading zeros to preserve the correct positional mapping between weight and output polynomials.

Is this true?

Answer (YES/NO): NO